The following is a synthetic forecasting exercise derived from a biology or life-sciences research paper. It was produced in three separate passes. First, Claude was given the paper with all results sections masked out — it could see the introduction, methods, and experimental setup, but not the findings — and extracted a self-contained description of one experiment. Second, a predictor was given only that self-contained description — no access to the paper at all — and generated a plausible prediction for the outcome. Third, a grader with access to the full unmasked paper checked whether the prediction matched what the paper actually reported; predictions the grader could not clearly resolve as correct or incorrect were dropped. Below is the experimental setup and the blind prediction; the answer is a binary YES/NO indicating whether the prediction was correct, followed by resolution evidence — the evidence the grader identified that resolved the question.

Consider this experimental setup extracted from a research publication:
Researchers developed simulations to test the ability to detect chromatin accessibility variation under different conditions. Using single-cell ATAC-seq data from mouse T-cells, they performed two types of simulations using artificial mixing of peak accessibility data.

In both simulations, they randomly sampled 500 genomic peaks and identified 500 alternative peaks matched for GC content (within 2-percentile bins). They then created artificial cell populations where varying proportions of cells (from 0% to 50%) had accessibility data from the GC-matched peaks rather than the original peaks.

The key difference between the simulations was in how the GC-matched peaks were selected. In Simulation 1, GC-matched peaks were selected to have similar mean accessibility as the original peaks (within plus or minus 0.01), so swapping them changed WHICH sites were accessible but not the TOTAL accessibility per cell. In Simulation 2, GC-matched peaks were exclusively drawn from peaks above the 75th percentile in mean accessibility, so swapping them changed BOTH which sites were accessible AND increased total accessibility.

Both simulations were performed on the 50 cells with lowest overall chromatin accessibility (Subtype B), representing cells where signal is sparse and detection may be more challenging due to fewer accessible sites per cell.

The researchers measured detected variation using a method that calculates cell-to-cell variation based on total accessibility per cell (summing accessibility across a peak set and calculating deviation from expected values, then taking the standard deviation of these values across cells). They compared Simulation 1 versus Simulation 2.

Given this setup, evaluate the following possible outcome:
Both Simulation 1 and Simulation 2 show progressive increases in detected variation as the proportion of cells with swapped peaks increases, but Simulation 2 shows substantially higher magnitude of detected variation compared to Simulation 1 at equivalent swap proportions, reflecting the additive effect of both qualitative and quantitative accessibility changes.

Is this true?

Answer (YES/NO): NO